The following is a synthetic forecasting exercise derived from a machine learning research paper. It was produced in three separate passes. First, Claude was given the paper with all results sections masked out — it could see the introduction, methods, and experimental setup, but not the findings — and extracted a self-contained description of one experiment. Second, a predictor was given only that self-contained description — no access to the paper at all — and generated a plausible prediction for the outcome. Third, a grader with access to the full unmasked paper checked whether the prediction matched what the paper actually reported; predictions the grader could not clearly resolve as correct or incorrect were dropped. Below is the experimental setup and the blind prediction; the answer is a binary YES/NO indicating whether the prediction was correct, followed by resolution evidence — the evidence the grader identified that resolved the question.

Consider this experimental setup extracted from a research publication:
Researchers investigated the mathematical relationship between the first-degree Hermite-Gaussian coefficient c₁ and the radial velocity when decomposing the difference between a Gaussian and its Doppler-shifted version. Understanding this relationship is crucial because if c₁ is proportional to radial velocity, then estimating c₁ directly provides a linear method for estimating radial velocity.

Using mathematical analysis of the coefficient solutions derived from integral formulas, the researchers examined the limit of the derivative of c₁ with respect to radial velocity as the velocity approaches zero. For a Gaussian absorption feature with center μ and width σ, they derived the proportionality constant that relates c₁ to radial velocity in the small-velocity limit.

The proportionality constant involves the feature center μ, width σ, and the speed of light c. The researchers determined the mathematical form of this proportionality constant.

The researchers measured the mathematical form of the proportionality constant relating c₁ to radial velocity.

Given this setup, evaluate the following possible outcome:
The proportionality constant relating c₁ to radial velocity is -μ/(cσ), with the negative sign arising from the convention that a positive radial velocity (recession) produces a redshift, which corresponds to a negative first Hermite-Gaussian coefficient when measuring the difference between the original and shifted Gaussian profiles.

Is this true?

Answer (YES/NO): NO